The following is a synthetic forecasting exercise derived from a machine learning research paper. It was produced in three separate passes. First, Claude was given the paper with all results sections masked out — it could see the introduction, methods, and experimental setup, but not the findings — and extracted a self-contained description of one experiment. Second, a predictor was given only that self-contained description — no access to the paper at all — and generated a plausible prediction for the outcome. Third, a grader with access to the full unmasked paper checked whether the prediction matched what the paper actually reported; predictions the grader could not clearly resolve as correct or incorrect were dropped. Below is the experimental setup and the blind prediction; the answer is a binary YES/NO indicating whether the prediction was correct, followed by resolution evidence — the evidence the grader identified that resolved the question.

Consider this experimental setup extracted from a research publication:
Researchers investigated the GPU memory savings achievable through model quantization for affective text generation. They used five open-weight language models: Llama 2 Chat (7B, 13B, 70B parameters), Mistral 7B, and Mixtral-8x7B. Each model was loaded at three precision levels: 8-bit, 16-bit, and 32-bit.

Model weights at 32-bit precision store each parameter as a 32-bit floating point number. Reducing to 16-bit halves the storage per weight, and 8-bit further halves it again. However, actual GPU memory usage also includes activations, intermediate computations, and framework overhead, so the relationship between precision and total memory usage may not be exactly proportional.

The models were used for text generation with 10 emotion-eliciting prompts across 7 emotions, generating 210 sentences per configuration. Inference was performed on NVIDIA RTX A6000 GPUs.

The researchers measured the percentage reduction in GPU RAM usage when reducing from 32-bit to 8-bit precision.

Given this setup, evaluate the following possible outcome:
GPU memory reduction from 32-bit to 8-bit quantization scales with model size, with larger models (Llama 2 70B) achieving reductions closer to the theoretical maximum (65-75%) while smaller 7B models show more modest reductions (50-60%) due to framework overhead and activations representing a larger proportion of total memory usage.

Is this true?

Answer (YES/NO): NO